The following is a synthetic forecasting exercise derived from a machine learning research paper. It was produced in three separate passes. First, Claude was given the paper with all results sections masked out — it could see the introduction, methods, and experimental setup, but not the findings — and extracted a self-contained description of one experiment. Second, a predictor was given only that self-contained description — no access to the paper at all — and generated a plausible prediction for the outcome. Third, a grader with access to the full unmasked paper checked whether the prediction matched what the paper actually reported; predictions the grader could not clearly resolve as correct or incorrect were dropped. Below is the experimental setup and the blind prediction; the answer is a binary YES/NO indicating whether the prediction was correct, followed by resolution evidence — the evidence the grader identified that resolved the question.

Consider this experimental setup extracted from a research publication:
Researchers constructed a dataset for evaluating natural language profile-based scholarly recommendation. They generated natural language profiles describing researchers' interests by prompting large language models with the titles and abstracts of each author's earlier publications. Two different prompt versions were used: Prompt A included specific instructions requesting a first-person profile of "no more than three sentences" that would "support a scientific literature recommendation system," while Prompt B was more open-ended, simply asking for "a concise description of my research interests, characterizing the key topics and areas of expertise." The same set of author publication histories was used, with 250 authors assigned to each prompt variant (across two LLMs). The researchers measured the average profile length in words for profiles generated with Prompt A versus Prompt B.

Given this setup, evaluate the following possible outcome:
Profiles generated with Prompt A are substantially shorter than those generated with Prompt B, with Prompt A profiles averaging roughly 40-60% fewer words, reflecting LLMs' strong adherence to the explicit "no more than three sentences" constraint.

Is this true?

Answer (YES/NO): YES